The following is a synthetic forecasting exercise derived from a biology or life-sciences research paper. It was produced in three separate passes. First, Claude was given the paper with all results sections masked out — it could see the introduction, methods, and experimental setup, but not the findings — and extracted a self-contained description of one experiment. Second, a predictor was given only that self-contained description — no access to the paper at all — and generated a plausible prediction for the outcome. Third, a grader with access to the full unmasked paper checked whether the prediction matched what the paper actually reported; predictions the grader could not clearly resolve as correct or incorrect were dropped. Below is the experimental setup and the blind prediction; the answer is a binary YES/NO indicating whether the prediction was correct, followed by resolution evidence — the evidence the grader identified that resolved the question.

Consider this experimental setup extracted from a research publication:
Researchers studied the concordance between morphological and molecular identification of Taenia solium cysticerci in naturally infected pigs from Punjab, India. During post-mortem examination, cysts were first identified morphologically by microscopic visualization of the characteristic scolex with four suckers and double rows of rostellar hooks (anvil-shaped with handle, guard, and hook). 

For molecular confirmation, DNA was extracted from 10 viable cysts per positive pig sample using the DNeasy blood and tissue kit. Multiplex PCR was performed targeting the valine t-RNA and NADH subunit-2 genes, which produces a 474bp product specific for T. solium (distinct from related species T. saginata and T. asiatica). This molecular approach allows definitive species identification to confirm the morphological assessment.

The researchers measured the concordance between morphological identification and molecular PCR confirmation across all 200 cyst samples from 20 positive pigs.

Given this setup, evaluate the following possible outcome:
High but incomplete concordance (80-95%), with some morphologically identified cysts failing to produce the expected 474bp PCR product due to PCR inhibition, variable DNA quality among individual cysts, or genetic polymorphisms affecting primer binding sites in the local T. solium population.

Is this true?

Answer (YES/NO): NO